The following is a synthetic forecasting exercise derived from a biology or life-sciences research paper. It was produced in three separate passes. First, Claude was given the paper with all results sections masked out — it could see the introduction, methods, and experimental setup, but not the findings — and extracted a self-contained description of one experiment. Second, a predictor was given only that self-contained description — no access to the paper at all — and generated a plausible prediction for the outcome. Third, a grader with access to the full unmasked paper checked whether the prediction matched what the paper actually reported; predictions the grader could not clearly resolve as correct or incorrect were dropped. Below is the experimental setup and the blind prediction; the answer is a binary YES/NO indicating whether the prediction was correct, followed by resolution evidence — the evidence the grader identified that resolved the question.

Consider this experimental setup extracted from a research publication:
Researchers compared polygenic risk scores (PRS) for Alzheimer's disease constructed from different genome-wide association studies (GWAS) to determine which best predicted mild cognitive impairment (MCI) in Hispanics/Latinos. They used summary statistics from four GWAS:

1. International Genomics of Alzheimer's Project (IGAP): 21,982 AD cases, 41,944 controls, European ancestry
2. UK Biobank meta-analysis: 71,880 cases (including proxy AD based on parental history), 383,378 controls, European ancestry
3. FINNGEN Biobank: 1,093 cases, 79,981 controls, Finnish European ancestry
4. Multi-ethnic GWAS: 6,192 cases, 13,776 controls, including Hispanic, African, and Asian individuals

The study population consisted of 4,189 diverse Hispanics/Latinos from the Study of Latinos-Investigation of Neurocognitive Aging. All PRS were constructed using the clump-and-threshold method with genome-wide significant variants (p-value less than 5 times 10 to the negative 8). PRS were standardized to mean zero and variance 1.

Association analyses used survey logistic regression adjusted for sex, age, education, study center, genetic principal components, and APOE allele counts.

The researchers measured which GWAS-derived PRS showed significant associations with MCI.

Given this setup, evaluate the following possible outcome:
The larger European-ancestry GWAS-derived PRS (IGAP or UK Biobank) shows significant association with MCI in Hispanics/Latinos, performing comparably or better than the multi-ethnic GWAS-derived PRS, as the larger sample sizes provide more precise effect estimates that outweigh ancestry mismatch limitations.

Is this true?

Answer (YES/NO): NO